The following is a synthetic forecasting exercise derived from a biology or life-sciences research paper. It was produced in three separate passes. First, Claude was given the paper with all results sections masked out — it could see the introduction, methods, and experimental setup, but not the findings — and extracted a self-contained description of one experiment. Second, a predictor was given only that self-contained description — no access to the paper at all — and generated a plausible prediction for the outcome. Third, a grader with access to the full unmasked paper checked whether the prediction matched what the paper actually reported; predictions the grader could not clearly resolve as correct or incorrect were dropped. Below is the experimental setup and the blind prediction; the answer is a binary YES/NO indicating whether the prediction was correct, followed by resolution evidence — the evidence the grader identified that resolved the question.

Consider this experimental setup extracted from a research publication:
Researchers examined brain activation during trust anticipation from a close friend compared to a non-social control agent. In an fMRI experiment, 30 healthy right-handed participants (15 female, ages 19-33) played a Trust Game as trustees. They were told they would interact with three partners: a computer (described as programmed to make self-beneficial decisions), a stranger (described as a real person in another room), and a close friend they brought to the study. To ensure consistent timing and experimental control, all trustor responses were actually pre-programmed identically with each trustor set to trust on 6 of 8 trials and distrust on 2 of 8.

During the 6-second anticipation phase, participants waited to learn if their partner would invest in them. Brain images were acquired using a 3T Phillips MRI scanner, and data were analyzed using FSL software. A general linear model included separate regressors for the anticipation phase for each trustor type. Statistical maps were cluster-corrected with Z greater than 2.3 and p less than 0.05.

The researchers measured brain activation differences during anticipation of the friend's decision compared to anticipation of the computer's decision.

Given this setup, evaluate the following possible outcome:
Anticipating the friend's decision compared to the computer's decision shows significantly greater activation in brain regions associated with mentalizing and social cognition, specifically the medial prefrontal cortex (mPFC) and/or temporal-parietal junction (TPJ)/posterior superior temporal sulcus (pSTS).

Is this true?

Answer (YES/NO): NO